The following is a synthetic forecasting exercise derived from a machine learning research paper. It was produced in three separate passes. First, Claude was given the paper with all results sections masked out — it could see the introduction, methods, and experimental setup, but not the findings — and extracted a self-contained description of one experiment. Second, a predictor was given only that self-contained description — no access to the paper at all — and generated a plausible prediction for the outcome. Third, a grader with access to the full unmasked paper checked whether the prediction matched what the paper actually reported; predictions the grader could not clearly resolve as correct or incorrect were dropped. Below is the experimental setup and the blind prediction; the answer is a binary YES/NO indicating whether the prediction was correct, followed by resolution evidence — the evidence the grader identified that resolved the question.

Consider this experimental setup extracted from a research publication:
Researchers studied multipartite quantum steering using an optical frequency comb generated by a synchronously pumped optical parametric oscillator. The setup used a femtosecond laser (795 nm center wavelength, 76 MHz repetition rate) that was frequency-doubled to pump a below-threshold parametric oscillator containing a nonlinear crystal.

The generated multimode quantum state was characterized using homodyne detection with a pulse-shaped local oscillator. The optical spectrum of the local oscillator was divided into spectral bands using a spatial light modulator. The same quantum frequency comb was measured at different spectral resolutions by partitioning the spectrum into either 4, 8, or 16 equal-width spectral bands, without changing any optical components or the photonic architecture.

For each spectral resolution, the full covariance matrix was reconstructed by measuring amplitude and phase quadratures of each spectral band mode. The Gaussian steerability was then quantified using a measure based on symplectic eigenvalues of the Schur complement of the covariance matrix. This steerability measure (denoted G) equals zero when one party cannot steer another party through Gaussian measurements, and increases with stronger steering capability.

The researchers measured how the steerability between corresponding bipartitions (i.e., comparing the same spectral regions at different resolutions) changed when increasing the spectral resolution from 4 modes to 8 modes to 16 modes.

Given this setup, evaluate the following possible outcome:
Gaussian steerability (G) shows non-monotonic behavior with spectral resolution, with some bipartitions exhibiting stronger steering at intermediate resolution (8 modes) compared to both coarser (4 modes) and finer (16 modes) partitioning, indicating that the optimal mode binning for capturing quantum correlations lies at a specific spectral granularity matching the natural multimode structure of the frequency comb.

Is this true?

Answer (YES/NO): NO